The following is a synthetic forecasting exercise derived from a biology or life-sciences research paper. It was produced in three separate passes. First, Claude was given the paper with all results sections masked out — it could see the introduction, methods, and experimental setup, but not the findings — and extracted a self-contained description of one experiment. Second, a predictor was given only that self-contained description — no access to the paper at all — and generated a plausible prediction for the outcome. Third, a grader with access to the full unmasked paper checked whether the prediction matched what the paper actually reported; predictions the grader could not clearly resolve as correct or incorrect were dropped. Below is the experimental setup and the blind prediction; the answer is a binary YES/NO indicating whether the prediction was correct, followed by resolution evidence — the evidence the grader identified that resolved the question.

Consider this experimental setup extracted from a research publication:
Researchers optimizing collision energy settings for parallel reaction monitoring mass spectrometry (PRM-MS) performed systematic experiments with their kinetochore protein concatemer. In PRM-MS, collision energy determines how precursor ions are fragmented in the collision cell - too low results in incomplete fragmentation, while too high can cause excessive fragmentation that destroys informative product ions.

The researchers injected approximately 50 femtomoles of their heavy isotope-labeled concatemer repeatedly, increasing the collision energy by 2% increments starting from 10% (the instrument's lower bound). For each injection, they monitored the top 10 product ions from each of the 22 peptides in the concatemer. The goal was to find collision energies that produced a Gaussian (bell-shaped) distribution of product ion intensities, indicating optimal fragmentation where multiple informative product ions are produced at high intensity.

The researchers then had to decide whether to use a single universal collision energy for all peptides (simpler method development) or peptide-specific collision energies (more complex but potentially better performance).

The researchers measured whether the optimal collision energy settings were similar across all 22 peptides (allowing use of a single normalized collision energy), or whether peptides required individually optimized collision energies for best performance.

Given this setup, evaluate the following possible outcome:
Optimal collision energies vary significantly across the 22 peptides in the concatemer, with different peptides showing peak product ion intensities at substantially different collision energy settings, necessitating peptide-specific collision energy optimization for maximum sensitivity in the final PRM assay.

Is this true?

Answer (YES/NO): YES